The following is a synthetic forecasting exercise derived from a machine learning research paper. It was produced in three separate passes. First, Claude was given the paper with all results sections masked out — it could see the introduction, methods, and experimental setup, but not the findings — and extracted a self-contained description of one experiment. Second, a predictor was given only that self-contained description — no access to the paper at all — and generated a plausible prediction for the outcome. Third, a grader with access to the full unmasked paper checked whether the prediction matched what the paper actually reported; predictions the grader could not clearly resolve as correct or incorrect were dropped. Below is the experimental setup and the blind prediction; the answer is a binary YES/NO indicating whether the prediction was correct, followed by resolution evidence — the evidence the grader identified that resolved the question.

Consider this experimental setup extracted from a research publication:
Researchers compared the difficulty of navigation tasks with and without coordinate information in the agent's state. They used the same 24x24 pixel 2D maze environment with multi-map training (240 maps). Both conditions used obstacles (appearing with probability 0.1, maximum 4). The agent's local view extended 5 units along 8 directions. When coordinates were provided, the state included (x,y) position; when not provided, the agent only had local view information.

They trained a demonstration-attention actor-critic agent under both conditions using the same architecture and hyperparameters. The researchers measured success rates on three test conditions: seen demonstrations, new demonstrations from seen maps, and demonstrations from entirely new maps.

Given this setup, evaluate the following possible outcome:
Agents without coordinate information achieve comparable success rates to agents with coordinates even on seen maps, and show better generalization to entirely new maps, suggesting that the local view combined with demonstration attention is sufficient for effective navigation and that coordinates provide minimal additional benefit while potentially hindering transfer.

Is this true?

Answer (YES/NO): NO